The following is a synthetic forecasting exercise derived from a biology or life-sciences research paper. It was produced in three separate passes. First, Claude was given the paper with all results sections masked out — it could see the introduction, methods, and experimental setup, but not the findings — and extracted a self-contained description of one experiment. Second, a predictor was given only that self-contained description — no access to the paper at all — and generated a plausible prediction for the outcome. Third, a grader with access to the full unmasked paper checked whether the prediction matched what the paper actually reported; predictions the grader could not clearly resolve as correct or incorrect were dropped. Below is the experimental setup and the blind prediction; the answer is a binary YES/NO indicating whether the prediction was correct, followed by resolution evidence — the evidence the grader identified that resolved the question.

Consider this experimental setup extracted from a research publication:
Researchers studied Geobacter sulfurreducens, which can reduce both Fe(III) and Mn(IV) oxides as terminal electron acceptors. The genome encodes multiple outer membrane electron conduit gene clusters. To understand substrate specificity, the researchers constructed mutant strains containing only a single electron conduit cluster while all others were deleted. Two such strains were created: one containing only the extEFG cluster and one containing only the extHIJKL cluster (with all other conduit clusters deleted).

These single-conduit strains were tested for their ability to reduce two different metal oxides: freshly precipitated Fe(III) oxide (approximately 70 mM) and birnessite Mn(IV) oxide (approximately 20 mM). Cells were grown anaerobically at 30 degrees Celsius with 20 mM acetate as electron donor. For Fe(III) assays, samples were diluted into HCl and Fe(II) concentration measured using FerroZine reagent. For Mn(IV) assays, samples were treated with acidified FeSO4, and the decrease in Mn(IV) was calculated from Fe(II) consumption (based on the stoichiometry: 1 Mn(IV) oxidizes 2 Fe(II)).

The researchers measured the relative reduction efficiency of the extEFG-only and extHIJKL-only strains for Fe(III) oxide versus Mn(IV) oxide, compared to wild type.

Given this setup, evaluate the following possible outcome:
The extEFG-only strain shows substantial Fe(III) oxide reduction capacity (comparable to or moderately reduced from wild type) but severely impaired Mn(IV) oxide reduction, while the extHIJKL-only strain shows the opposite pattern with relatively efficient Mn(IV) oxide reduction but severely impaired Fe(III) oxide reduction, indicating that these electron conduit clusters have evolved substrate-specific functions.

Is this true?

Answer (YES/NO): NO